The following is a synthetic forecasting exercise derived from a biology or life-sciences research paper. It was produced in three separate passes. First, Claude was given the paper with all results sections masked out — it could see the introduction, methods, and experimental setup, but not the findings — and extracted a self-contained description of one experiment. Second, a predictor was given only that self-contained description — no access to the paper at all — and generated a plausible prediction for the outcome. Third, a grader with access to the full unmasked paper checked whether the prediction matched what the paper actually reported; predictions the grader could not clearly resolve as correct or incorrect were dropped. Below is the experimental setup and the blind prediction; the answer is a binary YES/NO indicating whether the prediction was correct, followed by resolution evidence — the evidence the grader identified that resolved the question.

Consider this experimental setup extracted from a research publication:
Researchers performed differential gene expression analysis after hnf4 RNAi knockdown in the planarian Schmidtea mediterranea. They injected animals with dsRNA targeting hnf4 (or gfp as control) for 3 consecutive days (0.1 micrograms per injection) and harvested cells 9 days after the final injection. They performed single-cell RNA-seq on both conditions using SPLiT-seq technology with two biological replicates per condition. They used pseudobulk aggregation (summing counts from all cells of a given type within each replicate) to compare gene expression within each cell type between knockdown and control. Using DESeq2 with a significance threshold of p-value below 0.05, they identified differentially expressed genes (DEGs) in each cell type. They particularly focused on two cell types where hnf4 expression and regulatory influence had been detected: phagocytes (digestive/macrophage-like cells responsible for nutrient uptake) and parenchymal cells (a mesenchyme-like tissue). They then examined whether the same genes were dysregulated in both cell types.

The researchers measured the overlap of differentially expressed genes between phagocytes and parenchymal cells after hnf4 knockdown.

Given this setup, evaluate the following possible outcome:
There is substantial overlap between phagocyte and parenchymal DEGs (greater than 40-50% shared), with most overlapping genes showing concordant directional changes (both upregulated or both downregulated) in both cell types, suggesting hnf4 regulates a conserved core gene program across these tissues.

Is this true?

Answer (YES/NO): NO